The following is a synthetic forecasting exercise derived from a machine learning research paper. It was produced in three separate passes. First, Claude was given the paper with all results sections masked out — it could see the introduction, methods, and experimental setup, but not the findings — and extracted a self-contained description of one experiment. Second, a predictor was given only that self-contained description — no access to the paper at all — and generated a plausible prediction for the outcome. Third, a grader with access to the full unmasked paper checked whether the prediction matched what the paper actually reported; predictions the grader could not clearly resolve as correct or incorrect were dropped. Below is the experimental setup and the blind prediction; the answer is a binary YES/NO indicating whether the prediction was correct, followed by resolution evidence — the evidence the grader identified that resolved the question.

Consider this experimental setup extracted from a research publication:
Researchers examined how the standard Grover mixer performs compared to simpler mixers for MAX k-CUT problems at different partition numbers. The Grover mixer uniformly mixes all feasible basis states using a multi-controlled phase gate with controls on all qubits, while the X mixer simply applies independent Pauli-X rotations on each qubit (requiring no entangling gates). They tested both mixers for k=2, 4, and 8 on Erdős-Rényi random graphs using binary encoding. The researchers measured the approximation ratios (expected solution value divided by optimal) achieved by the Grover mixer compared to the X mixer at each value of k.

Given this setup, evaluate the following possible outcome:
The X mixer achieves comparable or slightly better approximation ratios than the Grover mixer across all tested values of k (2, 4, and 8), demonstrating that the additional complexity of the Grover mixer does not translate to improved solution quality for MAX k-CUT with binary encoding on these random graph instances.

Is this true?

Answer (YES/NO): YES